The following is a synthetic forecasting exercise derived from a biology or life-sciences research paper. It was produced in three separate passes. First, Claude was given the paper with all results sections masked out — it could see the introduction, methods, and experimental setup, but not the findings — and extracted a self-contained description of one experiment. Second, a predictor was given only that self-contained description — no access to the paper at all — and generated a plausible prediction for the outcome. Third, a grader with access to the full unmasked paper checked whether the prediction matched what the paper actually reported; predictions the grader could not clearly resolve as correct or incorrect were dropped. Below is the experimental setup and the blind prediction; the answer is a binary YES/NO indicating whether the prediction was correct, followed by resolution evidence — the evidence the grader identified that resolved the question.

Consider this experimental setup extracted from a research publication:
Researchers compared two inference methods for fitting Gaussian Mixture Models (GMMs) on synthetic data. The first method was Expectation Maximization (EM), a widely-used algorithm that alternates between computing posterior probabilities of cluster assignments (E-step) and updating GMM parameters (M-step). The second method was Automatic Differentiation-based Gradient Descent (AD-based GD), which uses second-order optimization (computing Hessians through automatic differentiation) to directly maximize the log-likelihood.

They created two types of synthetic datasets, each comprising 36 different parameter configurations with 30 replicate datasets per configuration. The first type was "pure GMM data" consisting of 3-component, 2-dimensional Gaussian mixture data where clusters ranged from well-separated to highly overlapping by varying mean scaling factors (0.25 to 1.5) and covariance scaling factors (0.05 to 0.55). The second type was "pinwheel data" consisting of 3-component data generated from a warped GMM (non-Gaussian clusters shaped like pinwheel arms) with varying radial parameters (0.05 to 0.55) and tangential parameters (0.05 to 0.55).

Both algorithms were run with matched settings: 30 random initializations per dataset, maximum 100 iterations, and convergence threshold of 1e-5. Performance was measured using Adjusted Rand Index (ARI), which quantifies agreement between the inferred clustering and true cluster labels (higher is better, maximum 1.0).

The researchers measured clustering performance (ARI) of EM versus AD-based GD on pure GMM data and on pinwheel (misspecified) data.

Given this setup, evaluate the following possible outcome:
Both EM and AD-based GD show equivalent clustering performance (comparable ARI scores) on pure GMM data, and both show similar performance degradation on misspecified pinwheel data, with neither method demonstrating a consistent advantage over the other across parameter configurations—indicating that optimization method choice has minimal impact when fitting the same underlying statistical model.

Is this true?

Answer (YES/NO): NO